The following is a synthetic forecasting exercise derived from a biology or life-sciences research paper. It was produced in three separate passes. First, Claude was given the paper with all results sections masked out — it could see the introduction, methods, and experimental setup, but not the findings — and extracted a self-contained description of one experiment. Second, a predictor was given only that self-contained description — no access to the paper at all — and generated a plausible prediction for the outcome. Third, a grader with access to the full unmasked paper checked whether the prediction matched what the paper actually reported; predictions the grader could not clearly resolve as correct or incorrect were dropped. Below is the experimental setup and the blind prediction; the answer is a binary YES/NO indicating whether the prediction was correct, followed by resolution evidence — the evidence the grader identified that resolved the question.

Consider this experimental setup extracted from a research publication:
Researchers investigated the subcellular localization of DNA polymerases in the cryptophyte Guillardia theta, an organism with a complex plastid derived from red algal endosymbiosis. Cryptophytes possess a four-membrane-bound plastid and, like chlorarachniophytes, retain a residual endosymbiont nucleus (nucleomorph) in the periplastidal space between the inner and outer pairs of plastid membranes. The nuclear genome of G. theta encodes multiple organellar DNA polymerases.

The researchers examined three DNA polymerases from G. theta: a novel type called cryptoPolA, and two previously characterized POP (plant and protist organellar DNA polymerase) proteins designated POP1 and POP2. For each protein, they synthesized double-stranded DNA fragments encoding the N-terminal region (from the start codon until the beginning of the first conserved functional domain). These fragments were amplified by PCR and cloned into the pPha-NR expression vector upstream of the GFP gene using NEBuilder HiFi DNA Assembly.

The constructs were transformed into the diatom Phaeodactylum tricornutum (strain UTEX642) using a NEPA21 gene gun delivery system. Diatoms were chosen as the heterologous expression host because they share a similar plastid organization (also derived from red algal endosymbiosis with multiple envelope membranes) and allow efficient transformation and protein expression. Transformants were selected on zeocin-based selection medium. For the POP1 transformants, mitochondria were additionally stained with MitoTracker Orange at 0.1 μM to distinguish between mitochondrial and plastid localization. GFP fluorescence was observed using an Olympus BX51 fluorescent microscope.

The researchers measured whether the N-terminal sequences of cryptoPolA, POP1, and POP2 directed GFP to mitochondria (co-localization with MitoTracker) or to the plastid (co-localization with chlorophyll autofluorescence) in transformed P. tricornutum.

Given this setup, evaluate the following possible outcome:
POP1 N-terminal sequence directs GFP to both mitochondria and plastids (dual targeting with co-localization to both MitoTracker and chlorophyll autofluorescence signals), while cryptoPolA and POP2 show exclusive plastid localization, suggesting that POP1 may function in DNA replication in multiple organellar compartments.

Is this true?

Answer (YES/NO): NO